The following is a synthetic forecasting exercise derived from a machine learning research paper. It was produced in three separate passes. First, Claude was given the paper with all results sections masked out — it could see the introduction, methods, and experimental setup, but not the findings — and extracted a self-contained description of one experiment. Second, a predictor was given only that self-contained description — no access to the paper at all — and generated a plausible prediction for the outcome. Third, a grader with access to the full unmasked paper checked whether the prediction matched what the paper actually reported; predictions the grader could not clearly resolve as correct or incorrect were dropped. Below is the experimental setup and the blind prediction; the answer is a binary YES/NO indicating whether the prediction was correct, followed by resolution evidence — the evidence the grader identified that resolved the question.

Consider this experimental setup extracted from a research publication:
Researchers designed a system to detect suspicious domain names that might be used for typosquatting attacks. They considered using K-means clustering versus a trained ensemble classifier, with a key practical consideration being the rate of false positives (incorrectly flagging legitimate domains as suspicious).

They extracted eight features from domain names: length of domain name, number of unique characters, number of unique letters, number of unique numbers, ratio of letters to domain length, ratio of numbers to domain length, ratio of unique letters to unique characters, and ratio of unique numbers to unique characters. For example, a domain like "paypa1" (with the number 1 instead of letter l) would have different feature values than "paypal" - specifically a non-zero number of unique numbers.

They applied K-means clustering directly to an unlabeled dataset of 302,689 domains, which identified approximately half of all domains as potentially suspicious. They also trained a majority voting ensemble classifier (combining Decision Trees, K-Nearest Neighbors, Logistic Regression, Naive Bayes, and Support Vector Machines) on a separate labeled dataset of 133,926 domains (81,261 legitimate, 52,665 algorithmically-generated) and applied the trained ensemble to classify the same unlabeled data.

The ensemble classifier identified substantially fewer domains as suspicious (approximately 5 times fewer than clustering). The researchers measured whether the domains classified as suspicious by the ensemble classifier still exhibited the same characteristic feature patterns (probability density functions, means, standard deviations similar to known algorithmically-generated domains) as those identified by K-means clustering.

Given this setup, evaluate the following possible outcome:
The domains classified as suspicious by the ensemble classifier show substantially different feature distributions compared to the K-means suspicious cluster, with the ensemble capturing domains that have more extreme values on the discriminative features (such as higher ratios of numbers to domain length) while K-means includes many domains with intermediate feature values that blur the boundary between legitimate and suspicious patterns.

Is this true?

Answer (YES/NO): NO